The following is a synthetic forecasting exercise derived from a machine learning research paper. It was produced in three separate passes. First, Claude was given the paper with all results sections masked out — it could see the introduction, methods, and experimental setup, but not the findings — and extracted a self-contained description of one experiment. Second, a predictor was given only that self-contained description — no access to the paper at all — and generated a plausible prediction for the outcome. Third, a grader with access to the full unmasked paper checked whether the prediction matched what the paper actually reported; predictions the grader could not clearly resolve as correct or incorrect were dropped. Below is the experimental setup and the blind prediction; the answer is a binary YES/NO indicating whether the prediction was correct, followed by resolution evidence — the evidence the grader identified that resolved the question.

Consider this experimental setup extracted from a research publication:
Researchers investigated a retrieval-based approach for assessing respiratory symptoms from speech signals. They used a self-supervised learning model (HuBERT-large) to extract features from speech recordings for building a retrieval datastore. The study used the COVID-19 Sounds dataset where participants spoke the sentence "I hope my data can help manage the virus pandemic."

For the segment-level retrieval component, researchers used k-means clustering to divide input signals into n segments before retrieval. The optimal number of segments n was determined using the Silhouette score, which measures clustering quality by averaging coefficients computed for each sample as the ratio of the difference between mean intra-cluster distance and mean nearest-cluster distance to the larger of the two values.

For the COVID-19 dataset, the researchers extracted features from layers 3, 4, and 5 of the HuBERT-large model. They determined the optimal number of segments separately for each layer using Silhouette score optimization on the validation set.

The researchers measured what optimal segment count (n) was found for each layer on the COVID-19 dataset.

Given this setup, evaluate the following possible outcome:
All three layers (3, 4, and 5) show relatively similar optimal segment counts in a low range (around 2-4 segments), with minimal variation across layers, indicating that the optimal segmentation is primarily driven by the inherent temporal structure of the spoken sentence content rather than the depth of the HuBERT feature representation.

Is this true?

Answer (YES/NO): NO